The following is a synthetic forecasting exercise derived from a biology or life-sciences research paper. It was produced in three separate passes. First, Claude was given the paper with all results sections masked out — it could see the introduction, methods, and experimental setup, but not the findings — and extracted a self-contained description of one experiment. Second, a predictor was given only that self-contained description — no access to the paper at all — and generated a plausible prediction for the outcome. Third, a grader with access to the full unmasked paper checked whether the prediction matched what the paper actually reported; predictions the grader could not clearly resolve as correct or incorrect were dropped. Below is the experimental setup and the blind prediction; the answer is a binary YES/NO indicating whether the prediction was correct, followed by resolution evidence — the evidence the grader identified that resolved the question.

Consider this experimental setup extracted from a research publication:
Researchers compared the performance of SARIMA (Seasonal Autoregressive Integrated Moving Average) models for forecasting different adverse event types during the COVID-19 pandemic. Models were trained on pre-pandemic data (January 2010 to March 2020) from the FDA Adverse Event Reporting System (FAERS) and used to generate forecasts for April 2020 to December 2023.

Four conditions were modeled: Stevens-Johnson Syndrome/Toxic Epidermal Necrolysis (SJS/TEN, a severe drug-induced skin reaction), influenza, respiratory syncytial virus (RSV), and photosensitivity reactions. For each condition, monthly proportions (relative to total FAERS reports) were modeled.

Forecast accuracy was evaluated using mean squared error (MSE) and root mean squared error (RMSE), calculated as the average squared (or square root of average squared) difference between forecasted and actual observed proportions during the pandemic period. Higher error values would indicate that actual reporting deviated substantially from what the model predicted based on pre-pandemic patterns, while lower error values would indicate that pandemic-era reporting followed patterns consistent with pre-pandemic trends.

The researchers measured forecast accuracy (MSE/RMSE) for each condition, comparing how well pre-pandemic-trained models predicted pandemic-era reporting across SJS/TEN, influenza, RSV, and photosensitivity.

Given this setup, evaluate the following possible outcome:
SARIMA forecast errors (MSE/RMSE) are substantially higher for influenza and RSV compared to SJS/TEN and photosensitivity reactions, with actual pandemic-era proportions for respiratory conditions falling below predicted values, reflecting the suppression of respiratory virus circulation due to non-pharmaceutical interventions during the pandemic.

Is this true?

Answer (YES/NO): NO